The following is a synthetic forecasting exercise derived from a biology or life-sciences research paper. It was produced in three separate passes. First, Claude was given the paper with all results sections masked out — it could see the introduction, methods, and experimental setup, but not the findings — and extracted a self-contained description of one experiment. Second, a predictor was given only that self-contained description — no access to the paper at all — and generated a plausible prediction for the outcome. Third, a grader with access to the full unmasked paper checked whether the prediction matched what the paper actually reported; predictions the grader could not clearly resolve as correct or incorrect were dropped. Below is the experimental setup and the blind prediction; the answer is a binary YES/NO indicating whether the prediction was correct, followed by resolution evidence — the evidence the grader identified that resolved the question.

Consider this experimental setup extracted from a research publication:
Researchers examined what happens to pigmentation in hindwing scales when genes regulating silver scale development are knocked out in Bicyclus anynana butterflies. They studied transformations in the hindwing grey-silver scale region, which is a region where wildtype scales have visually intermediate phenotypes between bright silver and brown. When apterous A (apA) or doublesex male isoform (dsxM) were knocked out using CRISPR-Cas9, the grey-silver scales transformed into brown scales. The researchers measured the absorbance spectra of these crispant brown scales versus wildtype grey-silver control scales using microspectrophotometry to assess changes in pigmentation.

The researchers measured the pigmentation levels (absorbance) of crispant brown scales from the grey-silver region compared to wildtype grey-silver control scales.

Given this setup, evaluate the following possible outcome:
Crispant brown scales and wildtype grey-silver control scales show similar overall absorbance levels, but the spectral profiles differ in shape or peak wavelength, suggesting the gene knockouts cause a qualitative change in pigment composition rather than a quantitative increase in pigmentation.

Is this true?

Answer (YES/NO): NO